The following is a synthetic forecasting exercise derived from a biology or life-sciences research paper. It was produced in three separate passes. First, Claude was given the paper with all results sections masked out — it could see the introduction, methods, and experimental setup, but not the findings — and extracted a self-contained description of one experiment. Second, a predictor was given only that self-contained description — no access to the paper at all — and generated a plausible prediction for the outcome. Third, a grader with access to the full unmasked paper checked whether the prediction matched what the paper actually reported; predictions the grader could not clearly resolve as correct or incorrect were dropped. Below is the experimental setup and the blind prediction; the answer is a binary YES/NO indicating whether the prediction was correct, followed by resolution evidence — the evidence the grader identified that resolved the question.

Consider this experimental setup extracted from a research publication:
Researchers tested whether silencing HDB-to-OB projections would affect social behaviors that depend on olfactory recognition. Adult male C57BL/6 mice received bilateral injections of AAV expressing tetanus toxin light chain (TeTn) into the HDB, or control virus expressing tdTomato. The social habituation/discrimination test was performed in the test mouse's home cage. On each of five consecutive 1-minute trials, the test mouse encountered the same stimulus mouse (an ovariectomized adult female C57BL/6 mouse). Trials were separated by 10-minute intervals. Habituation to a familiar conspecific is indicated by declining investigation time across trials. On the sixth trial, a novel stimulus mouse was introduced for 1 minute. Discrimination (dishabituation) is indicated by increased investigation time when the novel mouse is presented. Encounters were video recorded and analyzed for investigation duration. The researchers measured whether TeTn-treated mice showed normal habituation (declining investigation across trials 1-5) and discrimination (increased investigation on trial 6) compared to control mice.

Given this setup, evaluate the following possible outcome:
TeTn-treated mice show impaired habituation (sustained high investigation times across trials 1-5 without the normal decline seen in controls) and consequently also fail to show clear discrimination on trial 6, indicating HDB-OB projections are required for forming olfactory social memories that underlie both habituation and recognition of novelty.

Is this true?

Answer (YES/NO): YES